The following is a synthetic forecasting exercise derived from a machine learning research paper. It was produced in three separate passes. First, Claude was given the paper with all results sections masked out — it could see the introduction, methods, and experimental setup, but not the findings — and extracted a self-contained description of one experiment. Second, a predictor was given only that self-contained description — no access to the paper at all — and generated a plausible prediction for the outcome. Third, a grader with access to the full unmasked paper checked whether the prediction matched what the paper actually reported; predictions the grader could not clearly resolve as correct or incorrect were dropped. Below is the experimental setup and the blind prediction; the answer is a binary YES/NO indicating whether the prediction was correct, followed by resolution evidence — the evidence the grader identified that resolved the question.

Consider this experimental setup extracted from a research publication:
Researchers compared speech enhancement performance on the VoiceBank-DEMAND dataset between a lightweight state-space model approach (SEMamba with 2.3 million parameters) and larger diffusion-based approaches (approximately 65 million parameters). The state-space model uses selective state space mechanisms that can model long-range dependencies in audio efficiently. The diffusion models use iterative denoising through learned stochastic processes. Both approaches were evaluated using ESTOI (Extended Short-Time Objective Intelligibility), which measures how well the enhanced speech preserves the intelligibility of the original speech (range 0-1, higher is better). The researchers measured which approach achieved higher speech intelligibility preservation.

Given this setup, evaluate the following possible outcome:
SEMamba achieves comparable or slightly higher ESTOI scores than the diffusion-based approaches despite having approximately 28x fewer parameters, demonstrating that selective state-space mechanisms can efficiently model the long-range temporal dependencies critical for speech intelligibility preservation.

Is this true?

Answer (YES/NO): YES